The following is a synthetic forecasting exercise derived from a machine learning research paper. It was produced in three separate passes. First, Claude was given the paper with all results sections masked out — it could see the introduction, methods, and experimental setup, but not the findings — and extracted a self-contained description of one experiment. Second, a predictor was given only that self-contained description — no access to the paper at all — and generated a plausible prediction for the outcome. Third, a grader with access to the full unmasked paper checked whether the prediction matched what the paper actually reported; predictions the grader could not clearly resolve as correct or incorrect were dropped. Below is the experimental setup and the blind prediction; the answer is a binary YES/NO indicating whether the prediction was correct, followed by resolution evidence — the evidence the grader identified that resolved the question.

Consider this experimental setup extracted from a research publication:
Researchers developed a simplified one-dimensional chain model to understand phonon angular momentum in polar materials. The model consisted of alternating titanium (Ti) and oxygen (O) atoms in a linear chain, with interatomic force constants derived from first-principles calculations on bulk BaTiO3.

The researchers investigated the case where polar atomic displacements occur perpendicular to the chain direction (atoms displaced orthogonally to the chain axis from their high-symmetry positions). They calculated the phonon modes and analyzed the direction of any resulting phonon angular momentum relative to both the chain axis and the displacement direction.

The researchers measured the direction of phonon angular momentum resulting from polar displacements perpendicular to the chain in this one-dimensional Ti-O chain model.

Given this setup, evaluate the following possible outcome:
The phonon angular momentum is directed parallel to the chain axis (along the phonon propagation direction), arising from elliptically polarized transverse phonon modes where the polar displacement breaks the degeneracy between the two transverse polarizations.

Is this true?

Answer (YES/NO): NO